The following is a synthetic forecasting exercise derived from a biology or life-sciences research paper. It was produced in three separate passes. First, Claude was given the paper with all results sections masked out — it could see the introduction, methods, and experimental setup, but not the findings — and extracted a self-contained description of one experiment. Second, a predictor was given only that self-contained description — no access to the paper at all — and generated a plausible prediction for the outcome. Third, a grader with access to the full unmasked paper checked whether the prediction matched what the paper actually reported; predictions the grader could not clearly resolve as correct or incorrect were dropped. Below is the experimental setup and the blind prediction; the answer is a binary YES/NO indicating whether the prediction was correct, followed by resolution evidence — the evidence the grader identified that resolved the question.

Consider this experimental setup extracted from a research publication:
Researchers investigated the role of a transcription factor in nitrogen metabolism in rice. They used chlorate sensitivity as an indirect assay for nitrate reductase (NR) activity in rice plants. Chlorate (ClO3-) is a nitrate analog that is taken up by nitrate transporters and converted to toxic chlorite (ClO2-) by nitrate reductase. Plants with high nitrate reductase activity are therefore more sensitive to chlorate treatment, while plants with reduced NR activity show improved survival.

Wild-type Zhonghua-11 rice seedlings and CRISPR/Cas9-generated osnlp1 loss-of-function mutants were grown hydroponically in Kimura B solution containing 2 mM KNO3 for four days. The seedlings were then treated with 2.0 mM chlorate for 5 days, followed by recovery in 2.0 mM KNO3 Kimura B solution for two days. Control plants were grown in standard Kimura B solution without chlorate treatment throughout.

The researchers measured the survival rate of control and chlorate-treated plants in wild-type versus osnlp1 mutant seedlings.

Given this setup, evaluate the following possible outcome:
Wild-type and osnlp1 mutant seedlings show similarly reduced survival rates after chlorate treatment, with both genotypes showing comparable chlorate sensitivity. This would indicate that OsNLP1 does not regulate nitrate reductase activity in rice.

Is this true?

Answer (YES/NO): NO